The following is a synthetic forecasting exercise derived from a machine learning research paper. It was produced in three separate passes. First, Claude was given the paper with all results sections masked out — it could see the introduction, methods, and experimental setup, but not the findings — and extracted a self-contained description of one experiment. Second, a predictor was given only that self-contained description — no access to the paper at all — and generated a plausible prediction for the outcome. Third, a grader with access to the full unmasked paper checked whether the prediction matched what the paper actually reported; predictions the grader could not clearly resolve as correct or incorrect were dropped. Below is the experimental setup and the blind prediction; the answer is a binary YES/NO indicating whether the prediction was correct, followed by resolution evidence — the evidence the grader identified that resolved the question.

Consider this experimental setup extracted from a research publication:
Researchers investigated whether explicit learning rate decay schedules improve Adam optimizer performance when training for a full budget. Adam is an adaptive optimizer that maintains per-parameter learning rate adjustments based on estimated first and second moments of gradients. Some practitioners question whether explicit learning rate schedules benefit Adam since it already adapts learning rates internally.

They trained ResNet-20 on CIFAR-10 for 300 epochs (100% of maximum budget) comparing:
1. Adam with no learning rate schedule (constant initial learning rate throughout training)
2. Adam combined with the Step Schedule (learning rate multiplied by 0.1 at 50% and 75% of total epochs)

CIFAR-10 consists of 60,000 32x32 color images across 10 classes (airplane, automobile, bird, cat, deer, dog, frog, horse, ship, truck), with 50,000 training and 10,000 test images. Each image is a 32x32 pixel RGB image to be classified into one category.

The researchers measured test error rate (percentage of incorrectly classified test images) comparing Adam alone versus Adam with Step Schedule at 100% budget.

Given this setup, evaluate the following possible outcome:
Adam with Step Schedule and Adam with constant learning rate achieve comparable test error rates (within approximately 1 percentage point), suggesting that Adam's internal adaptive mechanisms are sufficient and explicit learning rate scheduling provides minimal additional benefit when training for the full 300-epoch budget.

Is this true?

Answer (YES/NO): NO